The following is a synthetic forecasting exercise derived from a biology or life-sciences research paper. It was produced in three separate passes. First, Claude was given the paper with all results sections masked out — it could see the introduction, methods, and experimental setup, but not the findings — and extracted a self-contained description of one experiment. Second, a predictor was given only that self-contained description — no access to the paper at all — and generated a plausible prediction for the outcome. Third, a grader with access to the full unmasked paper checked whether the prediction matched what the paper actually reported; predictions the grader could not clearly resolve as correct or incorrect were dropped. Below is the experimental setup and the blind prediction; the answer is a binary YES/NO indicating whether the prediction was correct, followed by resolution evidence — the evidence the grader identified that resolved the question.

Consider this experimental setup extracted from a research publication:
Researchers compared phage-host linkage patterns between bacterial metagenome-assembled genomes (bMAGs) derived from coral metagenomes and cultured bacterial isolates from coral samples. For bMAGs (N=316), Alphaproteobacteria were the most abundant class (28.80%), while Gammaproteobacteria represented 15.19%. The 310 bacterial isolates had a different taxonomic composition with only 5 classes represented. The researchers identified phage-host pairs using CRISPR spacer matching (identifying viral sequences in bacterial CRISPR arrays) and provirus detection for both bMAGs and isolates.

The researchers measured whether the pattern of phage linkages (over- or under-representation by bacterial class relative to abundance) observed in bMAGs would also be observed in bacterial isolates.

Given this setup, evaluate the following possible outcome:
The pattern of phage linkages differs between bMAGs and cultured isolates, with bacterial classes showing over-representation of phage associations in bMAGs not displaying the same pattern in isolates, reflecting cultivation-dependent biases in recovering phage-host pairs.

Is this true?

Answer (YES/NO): YES